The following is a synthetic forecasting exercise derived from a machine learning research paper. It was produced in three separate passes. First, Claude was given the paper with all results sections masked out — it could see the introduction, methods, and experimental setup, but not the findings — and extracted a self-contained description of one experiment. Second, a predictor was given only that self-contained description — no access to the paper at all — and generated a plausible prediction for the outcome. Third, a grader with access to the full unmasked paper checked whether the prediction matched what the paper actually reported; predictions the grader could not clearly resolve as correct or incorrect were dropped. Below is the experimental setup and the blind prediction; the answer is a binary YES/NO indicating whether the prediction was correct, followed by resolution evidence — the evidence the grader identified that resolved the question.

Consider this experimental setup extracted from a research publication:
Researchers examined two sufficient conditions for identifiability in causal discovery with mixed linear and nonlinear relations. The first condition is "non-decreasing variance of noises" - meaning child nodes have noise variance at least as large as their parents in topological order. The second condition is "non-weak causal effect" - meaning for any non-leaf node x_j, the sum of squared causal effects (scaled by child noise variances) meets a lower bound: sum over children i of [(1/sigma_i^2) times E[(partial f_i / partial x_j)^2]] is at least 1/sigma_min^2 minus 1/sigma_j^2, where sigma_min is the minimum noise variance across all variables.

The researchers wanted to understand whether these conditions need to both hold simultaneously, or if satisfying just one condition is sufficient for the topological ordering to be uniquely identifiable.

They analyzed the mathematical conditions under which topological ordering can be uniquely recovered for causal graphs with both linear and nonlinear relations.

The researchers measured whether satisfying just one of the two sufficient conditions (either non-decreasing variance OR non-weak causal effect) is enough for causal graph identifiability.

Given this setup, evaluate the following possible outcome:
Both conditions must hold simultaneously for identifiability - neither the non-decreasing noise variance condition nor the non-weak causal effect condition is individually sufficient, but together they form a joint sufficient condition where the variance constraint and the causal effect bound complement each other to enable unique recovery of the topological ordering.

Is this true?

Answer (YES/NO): NO